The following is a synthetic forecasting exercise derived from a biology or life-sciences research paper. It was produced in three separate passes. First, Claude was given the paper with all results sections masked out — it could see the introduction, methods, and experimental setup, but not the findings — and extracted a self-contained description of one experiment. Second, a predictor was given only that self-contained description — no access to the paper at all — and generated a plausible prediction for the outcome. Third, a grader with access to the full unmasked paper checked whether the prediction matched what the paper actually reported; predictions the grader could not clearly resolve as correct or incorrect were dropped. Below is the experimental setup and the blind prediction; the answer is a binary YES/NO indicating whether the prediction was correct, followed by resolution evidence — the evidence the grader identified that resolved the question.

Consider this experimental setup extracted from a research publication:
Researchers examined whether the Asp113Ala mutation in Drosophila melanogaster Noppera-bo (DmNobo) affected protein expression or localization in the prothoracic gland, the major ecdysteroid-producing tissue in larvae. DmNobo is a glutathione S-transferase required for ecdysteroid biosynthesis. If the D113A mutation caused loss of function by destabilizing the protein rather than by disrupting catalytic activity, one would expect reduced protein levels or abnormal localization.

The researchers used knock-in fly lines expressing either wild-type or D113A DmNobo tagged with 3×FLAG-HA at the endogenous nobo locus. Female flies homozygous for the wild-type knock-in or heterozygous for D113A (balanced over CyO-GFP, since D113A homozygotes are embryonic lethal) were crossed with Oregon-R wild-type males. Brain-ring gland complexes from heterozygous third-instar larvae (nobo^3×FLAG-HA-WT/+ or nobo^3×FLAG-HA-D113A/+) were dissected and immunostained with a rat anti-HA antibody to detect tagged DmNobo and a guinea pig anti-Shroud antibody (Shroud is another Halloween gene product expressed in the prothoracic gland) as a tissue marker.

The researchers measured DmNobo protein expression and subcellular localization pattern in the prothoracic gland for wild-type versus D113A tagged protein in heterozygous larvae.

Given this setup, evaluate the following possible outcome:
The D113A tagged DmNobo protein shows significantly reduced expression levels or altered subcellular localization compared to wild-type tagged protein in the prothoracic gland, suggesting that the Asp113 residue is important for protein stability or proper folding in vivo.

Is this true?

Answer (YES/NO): NO